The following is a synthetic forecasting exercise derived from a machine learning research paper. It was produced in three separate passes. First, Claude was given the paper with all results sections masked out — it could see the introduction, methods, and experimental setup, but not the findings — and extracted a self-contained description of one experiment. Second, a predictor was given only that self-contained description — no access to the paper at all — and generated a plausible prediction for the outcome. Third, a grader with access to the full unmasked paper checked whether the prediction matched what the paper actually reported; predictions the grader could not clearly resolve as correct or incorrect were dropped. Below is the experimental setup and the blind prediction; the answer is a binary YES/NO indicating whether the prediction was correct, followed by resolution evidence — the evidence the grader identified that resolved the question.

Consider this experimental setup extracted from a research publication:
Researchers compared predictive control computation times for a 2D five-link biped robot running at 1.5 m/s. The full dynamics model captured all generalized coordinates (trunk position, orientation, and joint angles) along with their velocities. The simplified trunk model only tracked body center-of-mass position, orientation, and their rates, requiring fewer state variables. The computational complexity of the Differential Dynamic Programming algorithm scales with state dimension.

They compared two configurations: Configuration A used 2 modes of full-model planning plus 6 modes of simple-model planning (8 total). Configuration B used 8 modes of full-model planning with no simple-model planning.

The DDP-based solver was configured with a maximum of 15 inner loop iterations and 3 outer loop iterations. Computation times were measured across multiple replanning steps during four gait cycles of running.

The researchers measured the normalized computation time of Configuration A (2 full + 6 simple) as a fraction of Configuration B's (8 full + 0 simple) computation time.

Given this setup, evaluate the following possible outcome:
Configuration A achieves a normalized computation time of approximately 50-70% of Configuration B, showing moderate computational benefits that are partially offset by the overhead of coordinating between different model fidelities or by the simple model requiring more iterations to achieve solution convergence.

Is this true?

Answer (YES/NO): NO